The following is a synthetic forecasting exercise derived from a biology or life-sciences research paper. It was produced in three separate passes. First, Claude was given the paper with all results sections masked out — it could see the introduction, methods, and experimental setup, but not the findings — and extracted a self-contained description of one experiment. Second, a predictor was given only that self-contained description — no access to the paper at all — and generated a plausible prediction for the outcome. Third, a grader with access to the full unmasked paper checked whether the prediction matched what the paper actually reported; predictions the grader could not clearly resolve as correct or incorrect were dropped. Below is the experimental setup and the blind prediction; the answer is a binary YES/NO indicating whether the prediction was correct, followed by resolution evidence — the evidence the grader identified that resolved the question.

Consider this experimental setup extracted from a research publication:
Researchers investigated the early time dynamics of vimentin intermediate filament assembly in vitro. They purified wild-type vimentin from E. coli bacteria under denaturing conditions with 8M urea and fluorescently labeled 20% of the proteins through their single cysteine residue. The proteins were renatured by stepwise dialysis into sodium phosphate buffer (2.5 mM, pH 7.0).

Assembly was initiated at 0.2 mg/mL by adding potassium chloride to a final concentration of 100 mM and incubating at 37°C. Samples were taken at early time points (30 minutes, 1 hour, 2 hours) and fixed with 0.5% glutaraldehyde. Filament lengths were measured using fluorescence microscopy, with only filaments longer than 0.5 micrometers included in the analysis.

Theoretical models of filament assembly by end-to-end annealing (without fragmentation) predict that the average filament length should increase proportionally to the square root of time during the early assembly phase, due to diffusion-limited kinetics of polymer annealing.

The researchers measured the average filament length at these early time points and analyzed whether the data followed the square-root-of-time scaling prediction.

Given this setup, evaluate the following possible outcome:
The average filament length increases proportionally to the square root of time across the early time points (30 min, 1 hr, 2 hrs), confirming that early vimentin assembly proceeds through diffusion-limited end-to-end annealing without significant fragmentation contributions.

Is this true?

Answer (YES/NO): YES